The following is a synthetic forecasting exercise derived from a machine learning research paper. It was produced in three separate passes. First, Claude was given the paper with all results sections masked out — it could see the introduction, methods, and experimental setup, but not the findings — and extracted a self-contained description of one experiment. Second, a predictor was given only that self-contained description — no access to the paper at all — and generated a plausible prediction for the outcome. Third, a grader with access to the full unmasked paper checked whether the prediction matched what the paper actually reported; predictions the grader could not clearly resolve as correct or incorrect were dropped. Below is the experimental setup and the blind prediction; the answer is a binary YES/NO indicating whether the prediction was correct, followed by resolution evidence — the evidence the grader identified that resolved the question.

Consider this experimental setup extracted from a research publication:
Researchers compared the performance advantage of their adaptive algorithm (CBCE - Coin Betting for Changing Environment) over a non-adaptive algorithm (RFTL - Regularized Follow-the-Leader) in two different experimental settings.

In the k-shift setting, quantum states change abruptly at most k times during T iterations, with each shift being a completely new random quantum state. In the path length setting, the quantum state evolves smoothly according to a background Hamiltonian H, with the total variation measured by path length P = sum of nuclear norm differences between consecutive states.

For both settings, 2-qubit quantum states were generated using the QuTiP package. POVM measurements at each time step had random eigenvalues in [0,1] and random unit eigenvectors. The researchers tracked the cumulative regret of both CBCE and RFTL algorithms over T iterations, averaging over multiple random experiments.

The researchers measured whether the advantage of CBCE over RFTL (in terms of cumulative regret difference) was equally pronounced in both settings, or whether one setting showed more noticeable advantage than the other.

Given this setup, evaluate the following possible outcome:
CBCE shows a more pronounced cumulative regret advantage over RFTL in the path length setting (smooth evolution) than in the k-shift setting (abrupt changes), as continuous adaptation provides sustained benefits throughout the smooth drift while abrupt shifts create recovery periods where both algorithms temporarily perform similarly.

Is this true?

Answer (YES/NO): NO